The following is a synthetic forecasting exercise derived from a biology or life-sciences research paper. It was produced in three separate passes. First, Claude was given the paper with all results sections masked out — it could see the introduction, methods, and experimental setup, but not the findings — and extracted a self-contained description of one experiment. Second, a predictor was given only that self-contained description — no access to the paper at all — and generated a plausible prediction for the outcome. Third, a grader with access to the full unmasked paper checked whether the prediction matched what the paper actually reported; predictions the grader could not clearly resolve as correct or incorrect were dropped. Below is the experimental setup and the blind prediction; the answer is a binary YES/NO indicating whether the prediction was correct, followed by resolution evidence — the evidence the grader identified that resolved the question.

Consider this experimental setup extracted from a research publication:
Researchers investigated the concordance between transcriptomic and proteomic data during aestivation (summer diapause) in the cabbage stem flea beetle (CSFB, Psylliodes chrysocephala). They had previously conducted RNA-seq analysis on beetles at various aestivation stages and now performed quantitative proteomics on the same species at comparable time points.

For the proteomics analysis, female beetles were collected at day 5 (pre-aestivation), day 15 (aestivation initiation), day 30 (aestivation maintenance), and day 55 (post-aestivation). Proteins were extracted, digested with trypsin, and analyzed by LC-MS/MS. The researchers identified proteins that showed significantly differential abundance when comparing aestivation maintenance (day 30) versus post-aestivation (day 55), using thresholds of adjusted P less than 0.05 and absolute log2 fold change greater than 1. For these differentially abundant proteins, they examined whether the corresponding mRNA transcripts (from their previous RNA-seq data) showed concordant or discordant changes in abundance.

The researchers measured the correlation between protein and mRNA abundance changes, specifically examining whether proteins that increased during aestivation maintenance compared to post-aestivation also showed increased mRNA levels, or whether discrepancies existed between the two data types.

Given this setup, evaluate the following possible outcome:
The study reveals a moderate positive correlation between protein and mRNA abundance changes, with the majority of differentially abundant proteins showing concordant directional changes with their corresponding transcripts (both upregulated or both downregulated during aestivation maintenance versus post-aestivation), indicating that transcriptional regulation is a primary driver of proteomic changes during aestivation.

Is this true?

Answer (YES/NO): NO